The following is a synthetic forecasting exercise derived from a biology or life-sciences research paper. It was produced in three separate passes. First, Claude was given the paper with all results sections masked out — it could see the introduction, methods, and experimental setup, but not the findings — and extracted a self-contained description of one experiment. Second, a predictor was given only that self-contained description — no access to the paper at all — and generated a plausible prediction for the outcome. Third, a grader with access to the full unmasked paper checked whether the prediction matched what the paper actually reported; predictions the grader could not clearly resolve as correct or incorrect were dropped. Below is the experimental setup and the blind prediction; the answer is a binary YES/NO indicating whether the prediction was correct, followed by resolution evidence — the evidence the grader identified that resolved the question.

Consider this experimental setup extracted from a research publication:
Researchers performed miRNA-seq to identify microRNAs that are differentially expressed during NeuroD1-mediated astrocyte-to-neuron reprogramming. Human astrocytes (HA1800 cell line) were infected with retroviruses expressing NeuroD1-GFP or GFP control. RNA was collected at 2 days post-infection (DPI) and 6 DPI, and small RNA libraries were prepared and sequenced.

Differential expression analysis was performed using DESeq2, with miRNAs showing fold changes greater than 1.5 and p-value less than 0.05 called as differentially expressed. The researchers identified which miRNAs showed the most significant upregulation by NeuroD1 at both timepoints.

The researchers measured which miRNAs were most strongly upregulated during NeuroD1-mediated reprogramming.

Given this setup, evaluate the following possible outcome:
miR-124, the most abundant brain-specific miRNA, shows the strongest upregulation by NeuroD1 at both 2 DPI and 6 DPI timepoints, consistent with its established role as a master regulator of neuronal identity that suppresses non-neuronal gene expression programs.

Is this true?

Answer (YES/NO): NO